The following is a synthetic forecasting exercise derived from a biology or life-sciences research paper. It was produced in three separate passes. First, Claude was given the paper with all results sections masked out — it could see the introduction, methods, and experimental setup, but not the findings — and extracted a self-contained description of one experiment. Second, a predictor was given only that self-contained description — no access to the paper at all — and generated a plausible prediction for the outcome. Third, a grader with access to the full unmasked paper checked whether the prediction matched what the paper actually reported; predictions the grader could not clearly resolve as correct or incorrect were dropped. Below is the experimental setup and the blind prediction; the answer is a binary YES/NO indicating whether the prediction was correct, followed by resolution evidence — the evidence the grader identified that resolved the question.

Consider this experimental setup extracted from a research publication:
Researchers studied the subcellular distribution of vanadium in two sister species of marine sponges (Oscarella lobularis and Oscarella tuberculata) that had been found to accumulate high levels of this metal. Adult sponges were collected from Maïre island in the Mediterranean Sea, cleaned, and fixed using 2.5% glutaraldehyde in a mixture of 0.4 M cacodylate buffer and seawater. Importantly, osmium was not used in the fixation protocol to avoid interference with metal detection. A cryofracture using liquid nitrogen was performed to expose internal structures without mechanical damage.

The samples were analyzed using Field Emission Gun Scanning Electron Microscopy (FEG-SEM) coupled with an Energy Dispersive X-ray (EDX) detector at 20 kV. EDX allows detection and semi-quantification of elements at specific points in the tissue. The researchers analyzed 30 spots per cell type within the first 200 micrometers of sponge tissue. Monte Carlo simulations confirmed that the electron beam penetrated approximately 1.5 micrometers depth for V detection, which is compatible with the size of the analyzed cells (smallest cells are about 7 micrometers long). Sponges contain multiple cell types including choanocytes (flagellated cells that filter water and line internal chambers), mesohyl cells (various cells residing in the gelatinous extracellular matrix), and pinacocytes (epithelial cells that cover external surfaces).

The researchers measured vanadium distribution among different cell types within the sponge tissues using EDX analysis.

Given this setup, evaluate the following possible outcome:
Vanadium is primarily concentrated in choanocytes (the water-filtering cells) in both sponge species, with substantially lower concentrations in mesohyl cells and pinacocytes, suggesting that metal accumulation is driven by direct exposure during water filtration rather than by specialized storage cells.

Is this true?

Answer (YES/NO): NO